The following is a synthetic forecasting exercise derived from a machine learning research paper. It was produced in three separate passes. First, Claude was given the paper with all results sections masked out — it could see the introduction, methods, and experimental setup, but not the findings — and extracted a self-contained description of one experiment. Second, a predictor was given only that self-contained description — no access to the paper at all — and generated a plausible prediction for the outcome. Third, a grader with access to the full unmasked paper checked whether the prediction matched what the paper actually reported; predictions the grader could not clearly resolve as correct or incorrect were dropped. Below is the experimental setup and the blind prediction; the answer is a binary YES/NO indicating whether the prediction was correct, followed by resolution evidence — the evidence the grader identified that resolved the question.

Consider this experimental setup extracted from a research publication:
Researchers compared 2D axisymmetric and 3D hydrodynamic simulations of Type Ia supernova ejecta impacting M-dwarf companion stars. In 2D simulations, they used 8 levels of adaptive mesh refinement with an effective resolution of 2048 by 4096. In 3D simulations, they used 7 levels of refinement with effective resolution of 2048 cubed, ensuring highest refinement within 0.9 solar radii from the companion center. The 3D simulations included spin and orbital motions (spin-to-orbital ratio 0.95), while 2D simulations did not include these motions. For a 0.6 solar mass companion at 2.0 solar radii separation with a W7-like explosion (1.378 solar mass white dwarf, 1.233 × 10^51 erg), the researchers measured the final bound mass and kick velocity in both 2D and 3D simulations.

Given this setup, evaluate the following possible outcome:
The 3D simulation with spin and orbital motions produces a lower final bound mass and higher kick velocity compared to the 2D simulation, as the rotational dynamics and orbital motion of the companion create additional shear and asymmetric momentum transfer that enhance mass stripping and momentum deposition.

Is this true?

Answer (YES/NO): YES